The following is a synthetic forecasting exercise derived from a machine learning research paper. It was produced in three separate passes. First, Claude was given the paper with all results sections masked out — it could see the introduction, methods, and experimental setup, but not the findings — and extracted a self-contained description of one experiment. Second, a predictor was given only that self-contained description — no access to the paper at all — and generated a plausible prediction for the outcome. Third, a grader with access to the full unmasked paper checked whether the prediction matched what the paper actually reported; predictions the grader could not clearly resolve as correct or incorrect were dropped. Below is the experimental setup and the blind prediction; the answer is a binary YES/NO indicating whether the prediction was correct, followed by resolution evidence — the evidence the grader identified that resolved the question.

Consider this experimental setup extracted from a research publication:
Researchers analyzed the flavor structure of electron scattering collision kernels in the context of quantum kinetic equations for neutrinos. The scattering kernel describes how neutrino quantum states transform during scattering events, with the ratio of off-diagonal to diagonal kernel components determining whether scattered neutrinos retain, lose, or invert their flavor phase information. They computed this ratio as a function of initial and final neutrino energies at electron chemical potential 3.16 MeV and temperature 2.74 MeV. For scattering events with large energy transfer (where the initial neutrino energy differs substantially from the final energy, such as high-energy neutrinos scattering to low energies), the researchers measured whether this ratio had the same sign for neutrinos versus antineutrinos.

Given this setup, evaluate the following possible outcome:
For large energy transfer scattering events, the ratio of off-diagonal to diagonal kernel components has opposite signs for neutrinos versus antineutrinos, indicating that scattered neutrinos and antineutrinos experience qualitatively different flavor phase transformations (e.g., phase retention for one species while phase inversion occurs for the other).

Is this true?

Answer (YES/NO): YES